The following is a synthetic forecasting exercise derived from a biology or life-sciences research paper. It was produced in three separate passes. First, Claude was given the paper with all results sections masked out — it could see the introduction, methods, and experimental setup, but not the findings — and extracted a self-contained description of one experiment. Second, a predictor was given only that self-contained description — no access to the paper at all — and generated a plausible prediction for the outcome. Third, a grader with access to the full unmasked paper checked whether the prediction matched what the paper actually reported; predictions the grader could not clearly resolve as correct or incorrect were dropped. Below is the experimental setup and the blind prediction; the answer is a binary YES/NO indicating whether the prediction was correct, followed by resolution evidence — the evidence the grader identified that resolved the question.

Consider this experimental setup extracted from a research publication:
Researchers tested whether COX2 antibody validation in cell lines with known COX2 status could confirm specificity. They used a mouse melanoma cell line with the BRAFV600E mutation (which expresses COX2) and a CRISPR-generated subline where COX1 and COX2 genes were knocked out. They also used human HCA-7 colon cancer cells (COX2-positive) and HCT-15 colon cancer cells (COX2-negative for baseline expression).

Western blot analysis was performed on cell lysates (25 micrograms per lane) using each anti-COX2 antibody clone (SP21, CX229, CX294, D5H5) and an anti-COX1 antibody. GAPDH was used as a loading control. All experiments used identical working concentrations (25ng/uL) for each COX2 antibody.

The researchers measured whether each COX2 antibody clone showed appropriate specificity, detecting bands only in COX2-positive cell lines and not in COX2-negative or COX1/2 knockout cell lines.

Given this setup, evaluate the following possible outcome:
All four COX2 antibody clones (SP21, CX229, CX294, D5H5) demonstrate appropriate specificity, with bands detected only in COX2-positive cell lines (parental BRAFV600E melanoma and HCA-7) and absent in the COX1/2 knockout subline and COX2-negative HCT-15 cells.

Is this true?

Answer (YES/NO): NO